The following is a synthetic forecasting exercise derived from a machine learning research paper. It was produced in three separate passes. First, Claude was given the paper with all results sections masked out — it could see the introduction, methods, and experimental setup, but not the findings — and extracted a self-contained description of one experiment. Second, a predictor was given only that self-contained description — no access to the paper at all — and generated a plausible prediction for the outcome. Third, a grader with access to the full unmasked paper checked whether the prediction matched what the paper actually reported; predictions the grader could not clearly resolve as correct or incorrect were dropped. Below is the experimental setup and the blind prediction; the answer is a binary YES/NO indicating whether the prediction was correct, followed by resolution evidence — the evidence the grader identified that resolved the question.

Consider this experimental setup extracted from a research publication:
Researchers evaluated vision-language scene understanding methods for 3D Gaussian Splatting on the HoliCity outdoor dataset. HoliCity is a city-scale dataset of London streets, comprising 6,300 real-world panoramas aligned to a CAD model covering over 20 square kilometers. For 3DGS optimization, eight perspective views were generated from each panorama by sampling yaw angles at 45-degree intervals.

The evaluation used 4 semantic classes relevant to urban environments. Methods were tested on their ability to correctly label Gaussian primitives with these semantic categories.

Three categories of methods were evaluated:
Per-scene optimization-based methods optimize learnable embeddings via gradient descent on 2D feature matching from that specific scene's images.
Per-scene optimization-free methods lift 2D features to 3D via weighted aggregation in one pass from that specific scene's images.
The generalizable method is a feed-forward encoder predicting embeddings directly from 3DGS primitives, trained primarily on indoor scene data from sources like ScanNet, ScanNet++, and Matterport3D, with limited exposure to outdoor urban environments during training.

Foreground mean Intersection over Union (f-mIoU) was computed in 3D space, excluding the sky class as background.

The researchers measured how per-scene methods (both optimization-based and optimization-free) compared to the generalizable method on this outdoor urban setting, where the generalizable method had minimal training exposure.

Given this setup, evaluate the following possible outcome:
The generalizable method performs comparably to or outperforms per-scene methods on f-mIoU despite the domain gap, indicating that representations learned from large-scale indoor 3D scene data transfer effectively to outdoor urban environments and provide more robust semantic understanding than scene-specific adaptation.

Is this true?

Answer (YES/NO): YES